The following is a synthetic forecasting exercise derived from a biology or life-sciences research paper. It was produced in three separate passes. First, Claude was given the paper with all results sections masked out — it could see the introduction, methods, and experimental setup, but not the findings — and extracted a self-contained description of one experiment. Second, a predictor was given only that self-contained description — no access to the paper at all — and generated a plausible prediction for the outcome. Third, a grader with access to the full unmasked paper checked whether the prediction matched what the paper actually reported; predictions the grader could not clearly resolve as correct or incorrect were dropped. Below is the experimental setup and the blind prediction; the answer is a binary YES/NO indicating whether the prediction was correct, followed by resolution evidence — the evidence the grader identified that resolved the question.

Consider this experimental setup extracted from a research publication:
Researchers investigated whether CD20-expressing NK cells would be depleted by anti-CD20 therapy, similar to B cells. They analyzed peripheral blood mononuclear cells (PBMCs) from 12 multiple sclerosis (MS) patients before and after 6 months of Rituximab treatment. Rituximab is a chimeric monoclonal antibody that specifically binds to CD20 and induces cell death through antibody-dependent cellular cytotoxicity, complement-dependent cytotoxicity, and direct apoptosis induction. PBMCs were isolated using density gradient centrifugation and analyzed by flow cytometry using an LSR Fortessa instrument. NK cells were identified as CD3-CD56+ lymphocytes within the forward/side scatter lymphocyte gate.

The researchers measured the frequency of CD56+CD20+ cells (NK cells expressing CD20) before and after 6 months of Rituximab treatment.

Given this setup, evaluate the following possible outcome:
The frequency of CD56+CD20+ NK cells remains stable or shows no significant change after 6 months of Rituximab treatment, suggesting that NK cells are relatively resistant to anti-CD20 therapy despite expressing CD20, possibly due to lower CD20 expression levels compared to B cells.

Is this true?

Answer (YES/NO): NO